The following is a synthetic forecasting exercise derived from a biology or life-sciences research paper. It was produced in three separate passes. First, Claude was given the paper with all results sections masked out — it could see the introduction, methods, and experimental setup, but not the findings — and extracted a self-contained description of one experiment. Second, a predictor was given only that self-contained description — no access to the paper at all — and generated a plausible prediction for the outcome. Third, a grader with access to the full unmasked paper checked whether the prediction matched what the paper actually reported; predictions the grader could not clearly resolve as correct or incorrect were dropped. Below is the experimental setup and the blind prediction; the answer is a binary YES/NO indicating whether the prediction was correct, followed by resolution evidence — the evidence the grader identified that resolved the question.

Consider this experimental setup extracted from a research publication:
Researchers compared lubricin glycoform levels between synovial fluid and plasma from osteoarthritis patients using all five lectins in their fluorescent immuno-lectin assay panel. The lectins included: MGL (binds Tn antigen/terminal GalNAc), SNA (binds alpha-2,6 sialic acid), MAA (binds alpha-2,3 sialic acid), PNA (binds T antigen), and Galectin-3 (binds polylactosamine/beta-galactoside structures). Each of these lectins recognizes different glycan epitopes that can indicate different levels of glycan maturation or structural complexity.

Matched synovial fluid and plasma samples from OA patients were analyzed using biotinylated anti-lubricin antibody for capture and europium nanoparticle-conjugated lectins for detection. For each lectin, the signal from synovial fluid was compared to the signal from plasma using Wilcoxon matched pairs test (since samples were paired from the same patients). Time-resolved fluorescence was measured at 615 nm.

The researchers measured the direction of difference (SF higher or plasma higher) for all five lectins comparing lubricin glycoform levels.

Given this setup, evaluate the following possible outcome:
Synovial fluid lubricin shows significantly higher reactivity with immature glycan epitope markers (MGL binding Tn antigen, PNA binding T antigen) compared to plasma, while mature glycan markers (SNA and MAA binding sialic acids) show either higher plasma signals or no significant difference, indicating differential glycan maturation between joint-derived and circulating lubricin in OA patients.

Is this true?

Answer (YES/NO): NO